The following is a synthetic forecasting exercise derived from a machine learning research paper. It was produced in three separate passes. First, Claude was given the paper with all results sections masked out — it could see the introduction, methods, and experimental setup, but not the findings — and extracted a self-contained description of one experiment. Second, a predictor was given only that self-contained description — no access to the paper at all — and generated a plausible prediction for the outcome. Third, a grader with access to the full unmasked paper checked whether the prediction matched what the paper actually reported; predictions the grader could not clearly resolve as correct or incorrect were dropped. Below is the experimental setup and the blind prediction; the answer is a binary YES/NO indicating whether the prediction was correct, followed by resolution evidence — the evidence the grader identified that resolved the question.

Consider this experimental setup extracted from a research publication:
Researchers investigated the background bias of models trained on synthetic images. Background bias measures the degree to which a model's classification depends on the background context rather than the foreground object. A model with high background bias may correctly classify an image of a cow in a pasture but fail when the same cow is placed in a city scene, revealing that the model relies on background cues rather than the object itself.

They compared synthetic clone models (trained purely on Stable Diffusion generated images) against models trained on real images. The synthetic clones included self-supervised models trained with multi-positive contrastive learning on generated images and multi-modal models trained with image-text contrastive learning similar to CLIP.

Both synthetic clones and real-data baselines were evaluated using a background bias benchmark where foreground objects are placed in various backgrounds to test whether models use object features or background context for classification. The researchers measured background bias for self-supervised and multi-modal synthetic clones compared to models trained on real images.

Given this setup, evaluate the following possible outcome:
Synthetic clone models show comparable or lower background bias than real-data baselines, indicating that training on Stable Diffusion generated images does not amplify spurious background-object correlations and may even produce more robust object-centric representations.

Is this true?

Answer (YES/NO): YES